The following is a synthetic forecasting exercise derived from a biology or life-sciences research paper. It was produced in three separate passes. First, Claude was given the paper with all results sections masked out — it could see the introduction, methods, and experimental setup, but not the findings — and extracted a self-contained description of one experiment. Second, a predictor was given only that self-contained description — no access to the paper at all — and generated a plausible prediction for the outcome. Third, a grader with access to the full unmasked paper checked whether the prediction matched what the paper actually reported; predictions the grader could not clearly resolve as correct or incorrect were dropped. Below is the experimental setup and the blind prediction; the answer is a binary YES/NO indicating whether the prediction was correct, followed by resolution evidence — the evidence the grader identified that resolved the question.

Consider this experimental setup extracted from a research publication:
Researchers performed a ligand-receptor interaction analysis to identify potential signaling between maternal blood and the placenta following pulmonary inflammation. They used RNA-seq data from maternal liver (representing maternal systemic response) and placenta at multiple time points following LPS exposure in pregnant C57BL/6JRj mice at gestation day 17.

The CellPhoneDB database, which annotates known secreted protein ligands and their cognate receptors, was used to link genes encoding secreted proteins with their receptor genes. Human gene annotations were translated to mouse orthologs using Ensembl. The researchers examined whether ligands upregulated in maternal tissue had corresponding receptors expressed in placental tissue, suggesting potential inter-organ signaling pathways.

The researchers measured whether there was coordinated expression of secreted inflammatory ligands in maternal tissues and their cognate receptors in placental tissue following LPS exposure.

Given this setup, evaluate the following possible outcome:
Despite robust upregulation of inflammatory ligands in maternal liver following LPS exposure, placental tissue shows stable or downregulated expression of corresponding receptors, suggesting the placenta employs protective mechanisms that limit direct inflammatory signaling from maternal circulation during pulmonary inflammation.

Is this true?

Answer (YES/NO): NO